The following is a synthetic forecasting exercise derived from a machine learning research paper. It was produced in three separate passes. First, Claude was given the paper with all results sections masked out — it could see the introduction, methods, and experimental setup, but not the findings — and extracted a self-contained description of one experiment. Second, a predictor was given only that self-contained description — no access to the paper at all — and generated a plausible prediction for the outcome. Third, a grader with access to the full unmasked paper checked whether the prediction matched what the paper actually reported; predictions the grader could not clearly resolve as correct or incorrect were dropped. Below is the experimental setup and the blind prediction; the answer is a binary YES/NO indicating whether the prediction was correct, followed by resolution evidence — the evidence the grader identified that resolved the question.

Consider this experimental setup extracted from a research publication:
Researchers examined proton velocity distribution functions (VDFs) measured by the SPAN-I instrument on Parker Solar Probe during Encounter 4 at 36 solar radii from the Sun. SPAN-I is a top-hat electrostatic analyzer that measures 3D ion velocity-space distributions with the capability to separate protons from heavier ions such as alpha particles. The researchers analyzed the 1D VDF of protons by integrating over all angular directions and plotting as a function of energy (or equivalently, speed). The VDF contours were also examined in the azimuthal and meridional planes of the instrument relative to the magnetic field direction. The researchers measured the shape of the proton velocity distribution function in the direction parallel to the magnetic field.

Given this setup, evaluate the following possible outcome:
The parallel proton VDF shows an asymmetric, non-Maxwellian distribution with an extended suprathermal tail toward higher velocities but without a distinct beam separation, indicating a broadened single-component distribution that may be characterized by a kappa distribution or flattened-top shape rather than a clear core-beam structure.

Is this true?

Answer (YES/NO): NO